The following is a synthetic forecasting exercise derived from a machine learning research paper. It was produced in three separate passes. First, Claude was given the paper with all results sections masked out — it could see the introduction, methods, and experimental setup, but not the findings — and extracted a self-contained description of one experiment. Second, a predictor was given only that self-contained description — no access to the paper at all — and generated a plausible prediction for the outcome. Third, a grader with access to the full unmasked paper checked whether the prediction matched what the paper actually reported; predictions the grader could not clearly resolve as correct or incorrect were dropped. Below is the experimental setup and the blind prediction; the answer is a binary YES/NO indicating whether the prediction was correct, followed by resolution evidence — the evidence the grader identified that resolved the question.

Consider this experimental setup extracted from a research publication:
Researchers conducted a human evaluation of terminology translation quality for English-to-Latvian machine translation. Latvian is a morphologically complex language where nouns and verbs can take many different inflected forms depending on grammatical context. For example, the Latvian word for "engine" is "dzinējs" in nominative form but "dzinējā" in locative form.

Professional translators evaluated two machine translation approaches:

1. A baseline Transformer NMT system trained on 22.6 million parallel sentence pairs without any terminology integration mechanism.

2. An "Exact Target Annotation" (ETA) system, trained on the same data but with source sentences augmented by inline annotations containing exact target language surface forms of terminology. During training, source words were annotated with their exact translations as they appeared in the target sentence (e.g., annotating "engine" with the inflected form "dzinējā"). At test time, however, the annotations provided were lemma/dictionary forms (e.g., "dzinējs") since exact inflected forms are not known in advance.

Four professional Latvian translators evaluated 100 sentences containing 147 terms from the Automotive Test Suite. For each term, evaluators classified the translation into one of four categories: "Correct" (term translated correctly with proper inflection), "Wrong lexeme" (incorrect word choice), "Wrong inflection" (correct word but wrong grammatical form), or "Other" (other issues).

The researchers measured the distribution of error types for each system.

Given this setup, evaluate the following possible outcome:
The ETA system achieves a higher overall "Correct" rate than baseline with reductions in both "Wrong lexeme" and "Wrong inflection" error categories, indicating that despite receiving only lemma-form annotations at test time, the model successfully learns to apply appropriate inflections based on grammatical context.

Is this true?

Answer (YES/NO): NO